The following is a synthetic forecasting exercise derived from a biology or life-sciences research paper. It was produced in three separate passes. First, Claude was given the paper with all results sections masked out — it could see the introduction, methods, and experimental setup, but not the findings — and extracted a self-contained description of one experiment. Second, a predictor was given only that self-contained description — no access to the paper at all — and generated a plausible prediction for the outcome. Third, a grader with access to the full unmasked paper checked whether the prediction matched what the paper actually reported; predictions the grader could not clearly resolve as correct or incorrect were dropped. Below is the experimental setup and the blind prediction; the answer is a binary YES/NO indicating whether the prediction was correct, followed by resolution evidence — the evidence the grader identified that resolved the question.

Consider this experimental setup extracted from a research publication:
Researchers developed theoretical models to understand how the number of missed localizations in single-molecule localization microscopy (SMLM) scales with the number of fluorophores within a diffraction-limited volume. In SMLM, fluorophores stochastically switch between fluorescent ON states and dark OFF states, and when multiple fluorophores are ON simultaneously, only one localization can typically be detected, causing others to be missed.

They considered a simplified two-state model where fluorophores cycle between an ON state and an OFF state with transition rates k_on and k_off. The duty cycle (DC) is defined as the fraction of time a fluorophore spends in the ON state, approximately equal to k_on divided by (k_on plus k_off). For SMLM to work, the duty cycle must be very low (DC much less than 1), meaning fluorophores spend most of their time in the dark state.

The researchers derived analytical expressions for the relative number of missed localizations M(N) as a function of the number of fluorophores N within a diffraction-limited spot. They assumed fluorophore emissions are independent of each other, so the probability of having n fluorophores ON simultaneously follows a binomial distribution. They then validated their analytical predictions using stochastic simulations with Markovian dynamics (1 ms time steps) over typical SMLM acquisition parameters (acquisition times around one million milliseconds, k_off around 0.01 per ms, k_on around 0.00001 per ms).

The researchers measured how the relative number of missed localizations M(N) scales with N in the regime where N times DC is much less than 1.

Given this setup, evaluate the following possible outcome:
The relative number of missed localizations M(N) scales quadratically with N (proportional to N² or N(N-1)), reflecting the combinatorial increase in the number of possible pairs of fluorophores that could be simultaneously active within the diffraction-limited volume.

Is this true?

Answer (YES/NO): NO